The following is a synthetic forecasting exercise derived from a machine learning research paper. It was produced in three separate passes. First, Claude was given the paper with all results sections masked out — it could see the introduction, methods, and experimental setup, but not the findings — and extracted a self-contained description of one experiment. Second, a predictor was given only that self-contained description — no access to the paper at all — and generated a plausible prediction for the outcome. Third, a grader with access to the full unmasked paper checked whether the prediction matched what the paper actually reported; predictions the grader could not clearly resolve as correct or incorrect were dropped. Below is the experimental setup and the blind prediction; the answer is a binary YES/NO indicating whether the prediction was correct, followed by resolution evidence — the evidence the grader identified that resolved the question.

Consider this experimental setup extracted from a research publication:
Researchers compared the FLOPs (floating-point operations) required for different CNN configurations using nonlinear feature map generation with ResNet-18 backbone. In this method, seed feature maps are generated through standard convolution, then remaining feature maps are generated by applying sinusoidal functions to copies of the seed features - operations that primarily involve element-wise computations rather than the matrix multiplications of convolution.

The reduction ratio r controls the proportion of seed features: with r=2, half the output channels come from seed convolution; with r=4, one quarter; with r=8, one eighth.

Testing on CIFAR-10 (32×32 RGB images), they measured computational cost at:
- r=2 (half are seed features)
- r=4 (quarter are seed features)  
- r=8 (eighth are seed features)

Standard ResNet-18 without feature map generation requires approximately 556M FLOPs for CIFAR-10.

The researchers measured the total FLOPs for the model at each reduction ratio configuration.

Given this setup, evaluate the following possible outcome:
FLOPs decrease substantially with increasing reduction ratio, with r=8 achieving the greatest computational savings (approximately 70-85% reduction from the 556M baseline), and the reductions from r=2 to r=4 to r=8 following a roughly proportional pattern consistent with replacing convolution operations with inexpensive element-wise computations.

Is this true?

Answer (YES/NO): NO